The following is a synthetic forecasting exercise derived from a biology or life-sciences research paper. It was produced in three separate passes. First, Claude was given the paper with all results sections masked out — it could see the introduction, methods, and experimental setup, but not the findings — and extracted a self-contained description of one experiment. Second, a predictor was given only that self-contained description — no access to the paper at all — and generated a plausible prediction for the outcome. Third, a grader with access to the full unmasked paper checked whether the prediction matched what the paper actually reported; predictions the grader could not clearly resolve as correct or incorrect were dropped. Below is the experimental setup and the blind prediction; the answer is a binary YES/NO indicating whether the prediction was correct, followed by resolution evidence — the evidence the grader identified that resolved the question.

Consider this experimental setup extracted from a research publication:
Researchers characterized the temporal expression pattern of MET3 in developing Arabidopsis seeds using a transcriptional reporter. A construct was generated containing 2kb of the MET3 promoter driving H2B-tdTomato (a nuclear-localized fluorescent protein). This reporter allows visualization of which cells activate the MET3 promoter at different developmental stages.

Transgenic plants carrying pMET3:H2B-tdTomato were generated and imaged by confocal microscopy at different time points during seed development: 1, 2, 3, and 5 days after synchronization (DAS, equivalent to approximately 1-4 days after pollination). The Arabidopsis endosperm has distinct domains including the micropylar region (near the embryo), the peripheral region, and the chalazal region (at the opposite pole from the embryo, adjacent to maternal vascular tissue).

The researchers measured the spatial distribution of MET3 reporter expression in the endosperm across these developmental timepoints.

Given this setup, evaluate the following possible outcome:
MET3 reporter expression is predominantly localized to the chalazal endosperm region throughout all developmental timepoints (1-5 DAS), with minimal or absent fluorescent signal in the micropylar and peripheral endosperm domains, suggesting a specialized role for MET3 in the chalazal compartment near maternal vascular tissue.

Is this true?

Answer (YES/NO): NO